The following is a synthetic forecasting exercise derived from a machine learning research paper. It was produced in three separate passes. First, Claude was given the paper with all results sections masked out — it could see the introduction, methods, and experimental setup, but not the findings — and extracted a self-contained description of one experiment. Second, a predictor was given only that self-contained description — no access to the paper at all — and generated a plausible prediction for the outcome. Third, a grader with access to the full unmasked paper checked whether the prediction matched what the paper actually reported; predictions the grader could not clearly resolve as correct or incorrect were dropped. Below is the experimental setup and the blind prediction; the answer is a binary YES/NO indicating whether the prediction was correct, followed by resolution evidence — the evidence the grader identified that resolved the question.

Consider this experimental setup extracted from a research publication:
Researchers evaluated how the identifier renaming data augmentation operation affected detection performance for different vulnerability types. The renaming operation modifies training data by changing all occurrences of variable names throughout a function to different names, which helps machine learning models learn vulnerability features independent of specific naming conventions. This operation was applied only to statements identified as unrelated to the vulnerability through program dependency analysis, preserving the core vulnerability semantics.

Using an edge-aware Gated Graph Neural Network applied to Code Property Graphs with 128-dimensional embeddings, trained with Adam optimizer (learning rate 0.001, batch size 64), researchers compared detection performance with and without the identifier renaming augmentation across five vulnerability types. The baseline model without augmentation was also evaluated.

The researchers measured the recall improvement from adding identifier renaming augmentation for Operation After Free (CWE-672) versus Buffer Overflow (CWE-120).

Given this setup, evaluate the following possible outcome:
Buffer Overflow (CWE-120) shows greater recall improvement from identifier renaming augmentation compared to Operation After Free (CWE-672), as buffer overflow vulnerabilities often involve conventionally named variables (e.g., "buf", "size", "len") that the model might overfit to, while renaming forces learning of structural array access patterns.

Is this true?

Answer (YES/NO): NO